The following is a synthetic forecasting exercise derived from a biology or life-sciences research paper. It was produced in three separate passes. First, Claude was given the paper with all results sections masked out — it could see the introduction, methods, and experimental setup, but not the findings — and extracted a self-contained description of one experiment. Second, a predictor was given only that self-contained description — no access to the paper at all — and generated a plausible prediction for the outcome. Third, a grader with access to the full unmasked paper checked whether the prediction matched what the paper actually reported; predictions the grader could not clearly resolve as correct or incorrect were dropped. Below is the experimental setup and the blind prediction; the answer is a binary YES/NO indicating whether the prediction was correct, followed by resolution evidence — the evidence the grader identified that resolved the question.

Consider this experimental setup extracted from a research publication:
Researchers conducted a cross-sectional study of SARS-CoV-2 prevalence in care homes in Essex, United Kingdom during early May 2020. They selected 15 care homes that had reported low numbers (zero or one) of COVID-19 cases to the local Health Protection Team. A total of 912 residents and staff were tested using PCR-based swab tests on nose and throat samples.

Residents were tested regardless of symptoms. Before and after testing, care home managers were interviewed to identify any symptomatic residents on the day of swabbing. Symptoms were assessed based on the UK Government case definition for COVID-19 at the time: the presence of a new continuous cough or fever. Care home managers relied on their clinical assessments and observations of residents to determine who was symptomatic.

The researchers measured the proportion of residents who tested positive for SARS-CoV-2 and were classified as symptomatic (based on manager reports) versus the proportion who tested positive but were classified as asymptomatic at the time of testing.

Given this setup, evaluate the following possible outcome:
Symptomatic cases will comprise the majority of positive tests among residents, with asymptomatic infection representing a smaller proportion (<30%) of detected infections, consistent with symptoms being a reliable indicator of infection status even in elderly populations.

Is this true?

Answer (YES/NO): NO